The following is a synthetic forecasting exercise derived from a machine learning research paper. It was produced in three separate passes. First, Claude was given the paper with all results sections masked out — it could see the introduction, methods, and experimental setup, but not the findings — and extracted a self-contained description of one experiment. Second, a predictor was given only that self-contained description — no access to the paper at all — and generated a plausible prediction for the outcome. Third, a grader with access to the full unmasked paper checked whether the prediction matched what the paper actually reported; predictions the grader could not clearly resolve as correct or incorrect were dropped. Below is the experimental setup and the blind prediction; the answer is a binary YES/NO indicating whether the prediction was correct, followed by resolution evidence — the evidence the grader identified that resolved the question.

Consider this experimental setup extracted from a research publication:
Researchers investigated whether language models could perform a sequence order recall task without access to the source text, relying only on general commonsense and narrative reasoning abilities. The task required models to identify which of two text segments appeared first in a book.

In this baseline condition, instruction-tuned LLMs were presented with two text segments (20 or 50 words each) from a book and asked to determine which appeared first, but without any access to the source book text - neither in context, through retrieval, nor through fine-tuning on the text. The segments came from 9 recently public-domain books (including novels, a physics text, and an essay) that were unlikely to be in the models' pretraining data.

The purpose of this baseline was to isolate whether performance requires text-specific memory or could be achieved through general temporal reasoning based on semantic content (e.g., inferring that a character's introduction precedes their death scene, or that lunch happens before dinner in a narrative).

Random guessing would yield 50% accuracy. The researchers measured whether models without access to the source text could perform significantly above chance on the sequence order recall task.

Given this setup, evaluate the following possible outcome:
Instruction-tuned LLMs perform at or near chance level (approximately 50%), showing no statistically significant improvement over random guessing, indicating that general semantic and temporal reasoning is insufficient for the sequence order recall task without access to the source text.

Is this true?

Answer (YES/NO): NO